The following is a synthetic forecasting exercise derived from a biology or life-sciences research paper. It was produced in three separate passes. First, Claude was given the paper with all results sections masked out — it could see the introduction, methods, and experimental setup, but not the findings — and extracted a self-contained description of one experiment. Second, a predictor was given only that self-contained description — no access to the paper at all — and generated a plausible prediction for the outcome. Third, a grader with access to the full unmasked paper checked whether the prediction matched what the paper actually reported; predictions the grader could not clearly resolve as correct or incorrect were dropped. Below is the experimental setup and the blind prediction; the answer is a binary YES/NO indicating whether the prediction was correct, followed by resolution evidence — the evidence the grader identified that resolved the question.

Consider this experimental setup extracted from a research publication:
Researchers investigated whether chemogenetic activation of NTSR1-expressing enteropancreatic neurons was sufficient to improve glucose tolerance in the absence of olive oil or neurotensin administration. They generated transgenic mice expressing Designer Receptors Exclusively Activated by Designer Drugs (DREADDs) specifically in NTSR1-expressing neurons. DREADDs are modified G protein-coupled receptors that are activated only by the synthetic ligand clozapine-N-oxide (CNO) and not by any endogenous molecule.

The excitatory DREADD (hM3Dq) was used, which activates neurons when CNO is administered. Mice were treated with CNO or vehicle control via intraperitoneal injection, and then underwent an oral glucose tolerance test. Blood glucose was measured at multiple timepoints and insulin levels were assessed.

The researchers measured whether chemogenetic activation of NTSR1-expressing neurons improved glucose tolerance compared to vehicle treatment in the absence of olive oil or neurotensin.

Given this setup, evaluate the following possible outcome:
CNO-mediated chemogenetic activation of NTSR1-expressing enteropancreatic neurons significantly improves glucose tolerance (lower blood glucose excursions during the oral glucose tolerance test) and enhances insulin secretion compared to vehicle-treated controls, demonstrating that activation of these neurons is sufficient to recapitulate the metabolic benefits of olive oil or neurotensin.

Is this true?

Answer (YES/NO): NO